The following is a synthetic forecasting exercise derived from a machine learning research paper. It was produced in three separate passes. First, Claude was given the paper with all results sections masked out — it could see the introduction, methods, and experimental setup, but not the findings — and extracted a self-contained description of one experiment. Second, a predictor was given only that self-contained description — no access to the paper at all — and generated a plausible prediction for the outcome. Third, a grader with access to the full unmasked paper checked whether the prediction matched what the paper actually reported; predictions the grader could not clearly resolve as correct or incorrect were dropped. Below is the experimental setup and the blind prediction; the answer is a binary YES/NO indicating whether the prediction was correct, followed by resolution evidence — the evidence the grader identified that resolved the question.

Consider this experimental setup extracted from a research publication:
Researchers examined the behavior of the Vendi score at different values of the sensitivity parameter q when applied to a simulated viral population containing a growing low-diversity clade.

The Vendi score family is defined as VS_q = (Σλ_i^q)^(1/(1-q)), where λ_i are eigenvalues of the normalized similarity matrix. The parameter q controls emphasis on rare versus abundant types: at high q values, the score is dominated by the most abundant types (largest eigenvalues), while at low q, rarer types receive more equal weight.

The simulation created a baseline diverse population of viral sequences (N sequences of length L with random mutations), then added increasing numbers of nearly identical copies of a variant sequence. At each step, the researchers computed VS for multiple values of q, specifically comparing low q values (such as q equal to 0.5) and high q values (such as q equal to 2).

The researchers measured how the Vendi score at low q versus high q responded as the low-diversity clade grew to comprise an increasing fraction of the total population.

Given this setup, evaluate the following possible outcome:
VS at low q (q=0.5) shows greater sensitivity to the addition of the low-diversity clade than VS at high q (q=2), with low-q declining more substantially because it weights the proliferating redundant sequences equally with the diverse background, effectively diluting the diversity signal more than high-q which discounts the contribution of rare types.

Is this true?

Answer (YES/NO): YES